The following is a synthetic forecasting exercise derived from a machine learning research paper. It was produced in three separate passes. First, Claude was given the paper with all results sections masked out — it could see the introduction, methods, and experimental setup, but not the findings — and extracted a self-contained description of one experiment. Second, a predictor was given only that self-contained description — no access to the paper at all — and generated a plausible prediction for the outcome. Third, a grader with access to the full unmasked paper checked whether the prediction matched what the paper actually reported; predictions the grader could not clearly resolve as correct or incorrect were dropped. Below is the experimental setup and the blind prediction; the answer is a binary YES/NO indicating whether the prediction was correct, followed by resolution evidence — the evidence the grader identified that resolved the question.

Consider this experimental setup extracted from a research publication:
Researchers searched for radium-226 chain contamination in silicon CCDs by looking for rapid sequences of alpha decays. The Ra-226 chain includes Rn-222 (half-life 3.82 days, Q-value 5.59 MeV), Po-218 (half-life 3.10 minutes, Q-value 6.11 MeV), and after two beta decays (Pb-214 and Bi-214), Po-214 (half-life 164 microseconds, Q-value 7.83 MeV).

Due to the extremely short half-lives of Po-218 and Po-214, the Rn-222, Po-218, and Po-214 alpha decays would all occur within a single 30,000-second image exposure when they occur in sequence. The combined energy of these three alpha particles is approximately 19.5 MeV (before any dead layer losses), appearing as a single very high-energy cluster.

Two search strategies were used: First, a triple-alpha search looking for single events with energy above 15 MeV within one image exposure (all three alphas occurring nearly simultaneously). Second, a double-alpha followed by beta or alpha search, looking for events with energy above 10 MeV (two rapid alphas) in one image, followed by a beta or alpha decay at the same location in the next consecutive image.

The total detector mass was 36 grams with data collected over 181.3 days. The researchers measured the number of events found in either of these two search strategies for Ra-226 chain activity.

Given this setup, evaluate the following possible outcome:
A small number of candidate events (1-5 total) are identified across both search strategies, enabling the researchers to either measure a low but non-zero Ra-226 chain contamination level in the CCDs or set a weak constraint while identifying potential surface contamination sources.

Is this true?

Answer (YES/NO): NO